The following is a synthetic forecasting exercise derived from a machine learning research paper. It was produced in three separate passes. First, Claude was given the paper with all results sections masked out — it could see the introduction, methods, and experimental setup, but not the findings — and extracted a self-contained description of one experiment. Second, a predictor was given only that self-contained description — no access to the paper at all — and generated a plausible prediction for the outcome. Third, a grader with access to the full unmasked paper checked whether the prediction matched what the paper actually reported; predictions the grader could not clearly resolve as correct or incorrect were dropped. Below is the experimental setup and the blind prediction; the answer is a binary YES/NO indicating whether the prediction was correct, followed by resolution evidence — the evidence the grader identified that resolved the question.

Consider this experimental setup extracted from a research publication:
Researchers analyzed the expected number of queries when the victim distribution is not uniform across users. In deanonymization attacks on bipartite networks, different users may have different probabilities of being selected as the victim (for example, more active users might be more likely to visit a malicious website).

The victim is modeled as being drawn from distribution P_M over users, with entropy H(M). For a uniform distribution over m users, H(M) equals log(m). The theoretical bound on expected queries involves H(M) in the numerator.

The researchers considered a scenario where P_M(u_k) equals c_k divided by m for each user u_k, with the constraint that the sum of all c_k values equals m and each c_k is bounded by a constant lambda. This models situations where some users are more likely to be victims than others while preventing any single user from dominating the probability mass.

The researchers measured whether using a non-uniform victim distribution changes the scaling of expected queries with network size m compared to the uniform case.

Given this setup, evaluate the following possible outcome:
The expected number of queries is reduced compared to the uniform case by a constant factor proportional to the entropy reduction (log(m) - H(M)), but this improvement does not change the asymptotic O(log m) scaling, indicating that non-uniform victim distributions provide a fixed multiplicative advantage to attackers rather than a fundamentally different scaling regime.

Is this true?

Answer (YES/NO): NO